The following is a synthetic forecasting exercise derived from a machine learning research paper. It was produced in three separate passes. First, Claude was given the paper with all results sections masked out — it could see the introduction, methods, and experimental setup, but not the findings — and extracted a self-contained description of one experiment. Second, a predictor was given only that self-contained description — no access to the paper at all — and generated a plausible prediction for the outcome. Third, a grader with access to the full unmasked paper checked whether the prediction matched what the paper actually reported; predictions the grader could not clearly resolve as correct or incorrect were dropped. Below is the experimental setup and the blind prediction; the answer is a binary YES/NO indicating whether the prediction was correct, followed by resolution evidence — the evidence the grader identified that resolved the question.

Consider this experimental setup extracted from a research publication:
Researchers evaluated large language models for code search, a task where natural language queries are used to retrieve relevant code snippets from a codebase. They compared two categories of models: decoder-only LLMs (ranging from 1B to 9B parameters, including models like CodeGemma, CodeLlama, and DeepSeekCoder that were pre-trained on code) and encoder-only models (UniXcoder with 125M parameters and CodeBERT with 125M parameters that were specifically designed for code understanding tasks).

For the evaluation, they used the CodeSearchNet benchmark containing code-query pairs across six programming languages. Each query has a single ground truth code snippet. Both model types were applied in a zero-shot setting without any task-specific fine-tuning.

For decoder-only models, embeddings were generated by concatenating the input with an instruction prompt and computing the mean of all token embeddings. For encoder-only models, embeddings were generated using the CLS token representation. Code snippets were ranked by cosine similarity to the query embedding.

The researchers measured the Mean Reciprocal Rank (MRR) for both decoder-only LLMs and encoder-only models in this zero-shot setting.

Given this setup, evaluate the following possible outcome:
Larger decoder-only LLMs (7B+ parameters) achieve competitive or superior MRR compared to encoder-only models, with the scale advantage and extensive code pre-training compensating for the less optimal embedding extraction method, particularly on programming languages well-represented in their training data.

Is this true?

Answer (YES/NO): NO